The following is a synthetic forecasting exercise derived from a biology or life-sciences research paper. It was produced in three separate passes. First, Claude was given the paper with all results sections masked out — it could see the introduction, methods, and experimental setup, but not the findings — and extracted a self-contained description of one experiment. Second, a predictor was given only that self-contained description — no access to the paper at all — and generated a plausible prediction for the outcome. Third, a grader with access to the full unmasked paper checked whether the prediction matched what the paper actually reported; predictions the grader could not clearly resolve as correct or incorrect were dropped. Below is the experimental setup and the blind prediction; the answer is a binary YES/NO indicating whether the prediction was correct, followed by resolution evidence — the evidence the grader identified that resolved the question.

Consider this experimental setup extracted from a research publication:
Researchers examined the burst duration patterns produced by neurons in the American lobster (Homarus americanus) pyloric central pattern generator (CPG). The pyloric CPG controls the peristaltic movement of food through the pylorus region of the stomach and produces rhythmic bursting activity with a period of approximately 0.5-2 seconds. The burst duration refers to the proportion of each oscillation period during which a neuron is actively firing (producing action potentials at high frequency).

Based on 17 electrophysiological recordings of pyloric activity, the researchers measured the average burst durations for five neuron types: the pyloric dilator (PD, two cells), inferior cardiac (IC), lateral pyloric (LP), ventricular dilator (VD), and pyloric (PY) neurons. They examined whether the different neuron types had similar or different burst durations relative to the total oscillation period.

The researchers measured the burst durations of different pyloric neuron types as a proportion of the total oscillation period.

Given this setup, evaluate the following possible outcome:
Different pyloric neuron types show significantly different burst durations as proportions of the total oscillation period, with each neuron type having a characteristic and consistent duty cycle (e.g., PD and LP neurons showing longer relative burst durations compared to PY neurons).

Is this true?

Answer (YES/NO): YES